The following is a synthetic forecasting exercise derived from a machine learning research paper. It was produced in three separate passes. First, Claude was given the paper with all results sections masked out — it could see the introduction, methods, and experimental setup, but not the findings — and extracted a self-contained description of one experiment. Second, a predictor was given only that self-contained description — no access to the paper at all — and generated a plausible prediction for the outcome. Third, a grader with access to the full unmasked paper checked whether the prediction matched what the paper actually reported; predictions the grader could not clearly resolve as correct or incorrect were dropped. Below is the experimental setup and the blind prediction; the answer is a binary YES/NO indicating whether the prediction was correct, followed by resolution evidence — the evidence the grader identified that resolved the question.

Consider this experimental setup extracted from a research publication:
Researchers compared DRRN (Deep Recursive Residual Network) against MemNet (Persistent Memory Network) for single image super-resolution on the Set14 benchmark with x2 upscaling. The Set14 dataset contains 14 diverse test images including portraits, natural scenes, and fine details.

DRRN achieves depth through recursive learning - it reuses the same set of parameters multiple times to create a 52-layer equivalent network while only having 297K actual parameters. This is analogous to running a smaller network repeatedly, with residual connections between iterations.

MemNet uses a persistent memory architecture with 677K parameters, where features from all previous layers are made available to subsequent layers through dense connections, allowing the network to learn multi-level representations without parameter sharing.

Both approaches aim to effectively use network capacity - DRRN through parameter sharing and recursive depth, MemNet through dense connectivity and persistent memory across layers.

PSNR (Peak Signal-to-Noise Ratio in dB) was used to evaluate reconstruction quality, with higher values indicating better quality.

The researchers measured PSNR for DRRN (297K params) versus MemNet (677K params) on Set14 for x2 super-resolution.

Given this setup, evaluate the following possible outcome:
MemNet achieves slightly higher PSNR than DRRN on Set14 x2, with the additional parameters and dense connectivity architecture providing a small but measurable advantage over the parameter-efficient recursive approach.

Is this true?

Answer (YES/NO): YES